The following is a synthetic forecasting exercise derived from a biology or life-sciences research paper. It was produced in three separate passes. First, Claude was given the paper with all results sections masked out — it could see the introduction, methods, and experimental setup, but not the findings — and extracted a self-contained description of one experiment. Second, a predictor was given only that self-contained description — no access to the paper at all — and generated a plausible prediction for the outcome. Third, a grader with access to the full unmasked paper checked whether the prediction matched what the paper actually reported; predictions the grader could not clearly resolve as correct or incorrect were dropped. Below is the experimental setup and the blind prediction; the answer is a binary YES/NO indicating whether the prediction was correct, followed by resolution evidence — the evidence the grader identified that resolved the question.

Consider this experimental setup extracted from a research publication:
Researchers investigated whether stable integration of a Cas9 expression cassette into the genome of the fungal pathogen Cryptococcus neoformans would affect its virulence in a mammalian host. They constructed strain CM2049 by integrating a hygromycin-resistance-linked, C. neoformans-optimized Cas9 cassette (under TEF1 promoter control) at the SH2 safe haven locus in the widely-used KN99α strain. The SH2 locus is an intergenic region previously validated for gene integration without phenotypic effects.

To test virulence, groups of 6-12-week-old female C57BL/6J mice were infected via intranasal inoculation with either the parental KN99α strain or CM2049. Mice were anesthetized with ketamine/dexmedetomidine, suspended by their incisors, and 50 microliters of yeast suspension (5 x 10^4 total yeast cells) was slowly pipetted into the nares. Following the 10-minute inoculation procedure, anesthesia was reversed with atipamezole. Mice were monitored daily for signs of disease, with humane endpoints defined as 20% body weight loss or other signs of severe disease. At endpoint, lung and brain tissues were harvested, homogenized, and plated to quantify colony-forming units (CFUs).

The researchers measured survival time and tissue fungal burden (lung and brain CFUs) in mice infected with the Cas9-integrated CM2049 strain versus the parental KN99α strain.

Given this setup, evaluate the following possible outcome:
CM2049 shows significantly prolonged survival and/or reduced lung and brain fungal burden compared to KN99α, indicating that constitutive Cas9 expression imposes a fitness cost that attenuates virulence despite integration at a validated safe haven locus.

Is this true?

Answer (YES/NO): NO